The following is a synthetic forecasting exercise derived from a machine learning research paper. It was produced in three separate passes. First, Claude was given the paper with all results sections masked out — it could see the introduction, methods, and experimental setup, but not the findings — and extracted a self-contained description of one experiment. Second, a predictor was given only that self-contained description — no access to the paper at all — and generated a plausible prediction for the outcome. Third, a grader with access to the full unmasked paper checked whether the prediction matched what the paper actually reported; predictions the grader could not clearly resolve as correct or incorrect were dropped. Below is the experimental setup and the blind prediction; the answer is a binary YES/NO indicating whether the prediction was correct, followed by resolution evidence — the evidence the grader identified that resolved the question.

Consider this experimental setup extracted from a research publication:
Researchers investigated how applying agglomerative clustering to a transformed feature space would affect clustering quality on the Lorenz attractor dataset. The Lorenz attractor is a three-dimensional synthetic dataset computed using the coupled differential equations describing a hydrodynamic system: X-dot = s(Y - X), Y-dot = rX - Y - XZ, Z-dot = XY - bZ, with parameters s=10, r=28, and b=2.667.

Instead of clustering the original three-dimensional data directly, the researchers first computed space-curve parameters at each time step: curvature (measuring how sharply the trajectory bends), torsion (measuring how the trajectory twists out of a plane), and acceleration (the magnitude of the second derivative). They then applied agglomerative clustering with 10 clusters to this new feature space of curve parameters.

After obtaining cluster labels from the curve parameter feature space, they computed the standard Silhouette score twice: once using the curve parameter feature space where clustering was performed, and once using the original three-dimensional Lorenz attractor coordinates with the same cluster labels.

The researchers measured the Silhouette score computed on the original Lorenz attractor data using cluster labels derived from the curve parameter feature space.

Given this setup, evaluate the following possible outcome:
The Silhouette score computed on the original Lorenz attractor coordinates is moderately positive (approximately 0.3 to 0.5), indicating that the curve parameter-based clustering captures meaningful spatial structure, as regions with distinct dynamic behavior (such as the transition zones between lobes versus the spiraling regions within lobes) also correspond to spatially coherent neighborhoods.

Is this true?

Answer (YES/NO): NO